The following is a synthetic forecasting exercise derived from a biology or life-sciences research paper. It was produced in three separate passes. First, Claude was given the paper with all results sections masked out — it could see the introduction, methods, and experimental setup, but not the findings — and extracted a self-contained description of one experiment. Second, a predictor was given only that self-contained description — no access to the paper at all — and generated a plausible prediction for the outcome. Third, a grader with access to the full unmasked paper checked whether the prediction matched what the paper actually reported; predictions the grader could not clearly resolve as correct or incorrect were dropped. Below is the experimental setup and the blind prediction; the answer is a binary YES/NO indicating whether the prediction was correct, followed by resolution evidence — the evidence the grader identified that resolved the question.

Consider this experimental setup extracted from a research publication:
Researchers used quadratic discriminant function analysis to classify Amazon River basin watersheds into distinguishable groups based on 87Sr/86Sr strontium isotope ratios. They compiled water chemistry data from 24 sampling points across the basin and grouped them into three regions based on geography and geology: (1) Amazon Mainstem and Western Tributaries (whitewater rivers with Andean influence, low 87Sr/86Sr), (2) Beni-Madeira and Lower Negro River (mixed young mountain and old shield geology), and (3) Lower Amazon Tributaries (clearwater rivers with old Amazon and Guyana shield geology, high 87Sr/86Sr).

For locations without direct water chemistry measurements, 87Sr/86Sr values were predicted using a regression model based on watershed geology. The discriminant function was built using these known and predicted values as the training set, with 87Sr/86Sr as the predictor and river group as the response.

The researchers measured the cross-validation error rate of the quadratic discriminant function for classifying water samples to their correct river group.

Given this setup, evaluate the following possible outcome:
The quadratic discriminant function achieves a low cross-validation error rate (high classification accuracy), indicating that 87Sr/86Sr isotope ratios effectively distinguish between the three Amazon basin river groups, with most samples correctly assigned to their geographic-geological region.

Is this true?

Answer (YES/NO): YES